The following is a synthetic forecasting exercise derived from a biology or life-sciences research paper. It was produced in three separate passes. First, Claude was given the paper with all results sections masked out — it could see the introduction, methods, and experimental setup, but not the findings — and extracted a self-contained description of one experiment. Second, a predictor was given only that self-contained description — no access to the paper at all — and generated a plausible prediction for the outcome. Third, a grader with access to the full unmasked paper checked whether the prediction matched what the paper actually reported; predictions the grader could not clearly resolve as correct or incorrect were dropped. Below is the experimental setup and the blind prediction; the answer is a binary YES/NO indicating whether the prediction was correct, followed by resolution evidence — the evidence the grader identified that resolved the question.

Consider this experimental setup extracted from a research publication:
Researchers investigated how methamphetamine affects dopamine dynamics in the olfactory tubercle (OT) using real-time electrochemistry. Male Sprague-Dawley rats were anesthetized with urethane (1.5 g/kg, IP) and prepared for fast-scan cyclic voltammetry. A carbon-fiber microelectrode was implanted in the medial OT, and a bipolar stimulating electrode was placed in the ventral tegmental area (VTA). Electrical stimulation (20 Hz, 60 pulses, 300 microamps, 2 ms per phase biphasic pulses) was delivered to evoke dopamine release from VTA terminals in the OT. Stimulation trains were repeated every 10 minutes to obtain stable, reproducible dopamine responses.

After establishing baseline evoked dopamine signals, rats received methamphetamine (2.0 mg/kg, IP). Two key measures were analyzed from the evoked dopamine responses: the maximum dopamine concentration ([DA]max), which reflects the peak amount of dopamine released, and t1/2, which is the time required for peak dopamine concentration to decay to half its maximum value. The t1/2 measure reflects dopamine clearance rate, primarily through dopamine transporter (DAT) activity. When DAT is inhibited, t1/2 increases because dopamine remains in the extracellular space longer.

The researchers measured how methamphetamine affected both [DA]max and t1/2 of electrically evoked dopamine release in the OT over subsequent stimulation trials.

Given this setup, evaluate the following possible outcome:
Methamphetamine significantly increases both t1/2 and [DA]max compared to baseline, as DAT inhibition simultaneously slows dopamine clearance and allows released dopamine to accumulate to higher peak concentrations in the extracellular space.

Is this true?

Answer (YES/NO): YES